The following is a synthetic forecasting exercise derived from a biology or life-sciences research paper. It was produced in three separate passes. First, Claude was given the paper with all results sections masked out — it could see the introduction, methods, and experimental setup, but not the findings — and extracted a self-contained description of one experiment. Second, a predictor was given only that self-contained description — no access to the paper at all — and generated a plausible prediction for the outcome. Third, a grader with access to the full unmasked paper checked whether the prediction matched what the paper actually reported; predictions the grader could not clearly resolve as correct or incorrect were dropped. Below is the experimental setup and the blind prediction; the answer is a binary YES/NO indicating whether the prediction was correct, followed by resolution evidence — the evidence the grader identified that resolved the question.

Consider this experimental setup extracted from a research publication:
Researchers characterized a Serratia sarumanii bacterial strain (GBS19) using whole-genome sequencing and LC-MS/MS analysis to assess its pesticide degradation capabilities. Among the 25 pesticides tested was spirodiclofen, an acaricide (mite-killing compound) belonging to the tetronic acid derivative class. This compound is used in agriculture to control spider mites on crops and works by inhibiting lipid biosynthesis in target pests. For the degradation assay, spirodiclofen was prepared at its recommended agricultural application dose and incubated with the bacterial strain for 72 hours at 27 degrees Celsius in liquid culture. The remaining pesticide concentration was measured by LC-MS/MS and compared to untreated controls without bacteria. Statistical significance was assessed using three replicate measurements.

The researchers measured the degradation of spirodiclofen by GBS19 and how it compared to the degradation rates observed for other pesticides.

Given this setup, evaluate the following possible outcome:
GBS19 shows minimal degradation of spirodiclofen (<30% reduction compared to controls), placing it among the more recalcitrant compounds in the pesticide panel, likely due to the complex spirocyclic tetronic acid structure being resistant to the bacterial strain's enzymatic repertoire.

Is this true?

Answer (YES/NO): NO